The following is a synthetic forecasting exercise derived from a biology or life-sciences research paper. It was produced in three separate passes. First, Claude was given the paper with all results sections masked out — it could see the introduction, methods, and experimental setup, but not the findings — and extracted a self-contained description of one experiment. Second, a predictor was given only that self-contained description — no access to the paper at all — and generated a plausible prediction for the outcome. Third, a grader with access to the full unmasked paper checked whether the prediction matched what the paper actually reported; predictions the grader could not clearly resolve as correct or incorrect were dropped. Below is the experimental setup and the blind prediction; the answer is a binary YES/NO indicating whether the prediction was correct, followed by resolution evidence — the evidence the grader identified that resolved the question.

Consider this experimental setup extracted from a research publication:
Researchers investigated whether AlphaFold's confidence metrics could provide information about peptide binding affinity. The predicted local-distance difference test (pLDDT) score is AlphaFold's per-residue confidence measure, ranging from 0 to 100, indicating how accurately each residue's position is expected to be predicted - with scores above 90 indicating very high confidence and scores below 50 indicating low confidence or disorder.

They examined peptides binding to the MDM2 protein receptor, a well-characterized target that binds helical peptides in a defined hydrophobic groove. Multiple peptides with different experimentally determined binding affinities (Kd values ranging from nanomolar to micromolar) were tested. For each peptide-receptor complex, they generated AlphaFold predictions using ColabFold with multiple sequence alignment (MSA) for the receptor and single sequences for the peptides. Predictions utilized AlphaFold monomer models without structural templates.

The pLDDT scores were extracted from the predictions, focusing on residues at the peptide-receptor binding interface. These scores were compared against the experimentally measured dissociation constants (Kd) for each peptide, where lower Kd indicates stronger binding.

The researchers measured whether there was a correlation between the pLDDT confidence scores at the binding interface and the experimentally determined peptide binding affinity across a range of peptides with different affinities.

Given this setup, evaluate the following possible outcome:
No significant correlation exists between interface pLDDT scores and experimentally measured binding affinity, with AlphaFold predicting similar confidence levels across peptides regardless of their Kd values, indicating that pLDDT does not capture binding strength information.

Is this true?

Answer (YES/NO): YES